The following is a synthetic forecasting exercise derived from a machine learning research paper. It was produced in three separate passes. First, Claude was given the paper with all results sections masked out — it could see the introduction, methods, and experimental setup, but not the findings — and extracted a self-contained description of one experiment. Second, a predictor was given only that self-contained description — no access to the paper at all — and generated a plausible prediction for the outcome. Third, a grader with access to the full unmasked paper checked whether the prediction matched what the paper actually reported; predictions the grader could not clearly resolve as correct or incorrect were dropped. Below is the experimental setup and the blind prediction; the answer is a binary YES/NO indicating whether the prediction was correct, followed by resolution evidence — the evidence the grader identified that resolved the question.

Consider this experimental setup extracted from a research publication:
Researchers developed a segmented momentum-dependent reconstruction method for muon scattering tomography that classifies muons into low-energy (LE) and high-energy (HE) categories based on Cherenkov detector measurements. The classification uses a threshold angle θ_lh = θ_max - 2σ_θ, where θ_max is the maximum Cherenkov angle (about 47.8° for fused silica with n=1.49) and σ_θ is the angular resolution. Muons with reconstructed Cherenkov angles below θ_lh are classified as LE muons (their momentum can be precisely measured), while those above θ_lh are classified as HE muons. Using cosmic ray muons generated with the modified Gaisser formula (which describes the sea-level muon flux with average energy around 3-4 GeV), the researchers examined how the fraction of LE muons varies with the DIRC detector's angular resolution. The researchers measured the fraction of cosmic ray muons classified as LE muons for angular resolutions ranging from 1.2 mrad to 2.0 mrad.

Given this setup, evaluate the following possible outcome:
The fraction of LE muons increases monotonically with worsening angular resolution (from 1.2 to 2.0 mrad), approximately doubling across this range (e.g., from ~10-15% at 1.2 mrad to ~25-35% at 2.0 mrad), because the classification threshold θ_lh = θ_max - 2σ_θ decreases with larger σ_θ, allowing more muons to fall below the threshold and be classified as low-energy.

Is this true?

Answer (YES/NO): NO